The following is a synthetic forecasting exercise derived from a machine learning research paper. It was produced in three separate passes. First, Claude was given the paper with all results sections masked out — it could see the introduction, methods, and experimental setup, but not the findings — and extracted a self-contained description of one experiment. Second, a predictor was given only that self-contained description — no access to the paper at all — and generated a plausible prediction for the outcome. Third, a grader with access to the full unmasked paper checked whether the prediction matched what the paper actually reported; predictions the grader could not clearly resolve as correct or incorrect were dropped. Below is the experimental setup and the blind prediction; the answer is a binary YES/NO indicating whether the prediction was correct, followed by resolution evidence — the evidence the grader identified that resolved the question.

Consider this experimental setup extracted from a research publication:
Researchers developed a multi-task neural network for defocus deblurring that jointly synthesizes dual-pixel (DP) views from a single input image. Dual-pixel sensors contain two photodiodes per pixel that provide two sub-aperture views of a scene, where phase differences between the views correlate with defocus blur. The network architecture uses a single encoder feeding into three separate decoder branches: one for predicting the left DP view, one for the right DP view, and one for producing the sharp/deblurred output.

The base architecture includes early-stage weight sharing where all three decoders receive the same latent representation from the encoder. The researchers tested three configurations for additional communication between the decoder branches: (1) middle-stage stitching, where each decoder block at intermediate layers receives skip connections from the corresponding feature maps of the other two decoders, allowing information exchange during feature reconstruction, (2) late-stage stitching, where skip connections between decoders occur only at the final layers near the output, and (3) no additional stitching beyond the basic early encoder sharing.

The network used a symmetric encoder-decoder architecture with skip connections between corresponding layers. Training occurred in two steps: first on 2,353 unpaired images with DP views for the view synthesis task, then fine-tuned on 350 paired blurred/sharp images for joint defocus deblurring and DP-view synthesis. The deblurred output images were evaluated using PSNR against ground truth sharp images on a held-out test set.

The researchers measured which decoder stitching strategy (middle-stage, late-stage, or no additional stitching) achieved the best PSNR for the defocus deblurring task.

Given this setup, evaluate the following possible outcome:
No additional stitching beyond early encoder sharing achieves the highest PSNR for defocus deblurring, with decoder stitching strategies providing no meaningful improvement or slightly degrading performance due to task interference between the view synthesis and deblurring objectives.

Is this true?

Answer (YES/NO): NO